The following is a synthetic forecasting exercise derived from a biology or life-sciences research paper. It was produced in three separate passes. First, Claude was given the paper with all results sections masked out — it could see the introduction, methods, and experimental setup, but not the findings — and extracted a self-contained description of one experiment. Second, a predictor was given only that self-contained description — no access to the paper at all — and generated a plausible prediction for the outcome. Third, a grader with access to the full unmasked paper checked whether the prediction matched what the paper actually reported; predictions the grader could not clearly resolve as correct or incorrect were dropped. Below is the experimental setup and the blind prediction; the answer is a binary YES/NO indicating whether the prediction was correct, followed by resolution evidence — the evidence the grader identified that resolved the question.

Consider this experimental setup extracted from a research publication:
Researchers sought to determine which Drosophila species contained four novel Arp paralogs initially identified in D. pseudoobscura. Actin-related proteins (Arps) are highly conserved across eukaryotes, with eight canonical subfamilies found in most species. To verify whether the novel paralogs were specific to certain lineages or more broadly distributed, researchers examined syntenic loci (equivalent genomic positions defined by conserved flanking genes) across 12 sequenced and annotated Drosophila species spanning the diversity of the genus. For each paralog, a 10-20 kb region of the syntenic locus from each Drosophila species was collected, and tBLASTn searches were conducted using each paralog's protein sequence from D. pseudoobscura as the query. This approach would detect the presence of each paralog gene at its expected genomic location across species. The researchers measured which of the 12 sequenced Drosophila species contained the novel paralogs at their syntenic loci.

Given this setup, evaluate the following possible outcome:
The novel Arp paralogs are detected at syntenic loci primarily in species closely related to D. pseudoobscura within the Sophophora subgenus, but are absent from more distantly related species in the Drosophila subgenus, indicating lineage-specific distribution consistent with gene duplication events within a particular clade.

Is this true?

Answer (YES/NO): NO